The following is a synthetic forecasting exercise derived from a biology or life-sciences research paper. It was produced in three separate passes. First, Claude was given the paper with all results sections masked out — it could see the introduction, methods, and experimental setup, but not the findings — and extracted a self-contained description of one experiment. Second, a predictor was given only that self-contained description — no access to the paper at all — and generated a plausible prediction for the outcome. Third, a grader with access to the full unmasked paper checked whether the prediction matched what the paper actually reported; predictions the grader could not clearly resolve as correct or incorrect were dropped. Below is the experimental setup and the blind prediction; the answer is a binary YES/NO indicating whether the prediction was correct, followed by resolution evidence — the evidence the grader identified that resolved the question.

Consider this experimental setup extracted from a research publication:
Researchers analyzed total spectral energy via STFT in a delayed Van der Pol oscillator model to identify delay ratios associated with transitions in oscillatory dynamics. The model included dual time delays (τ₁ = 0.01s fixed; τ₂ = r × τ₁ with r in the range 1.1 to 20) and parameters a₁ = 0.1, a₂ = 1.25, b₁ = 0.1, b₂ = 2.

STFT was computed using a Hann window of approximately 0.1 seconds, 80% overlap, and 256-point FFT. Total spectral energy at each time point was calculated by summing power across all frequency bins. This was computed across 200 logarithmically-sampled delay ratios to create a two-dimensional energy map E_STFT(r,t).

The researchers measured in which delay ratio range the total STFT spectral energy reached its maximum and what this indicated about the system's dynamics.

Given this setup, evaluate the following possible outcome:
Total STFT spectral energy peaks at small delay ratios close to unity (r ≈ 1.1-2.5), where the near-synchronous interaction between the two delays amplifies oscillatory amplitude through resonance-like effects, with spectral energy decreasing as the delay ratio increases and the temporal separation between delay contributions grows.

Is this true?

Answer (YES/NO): NO